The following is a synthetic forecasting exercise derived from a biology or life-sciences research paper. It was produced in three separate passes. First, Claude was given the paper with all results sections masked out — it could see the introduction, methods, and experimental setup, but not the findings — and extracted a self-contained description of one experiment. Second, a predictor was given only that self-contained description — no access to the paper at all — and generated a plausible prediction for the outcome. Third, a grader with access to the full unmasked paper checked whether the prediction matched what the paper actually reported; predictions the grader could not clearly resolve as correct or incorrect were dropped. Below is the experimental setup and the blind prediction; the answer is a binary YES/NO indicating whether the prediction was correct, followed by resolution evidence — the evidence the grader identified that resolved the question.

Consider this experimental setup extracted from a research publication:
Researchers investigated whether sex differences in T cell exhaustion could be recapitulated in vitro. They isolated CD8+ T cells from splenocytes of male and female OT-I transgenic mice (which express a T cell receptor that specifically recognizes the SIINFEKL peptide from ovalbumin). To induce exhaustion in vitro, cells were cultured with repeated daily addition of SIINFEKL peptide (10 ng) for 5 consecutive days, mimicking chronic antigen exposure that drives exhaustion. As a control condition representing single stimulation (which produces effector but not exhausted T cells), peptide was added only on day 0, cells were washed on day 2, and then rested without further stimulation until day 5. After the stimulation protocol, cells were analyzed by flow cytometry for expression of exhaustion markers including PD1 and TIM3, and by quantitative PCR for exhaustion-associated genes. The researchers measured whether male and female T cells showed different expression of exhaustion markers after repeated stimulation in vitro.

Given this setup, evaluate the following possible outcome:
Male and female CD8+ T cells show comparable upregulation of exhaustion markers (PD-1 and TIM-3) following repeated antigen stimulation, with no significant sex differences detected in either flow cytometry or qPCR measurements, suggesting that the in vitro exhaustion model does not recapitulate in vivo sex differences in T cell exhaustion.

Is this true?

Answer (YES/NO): NO